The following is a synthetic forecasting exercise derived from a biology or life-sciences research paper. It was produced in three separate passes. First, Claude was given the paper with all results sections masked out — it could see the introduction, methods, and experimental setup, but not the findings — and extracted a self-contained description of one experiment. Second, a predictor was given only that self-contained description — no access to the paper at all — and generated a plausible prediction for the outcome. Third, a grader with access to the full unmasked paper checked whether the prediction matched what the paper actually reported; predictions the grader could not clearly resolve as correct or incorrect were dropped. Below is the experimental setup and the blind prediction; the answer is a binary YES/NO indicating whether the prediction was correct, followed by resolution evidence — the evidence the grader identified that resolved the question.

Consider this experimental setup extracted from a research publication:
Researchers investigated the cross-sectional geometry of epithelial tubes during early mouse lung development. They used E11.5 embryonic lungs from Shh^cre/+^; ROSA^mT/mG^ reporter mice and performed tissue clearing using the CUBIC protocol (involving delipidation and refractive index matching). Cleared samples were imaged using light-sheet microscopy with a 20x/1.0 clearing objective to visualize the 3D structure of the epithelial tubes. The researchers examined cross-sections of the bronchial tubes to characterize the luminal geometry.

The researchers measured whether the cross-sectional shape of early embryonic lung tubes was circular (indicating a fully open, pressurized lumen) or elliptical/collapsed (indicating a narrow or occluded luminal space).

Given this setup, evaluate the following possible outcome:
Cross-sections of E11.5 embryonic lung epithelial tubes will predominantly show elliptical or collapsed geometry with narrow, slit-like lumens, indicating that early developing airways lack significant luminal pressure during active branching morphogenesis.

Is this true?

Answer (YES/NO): YES